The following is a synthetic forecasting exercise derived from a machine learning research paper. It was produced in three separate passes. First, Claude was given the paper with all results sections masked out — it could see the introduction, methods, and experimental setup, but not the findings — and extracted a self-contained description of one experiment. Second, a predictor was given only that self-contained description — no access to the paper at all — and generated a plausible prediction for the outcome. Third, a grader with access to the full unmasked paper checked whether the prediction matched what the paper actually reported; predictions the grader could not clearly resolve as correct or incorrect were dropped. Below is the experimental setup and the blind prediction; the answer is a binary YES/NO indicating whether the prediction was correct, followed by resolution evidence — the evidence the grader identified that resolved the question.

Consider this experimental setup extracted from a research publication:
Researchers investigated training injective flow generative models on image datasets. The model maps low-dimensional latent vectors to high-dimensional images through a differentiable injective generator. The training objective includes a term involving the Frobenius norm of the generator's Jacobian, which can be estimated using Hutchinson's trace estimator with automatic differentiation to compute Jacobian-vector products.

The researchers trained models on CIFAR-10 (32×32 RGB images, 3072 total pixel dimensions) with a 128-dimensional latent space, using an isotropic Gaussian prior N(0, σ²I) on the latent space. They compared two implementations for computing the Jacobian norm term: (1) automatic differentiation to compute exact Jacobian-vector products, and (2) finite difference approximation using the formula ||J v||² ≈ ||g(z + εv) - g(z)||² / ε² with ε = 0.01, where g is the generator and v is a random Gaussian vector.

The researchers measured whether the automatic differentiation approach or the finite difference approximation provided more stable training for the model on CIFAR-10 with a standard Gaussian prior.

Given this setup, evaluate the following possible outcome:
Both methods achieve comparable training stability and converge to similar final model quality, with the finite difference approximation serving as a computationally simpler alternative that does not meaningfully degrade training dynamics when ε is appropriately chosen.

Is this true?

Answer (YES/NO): NO